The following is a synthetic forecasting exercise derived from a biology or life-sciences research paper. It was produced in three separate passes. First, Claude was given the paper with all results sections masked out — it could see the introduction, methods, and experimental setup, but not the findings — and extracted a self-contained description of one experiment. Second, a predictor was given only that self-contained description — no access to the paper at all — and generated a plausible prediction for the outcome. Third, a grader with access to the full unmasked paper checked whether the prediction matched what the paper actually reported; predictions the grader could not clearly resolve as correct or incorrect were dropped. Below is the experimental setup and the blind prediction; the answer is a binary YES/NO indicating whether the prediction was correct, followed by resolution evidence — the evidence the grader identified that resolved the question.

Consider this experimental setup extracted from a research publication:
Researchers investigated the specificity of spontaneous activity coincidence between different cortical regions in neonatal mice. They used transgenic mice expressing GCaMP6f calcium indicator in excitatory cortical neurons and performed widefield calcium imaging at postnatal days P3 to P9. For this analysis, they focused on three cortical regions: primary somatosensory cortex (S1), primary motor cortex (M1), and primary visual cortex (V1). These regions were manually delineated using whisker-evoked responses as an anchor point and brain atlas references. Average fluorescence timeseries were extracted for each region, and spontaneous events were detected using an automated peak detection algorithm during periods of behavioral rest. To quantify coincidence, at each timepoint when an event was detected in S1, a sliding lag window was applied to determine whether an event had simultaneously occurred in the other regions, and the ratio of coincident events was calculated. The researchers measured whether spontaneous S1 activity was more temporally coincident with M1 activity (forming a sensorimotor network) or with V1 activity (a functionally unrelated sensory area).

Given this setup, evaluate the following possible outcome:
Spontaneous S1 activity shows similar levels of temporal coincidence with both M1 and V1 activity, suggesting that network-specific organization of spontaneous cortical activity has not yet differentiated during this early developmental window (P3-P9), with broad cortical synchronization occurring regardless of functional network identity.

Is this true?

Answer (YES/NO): NO